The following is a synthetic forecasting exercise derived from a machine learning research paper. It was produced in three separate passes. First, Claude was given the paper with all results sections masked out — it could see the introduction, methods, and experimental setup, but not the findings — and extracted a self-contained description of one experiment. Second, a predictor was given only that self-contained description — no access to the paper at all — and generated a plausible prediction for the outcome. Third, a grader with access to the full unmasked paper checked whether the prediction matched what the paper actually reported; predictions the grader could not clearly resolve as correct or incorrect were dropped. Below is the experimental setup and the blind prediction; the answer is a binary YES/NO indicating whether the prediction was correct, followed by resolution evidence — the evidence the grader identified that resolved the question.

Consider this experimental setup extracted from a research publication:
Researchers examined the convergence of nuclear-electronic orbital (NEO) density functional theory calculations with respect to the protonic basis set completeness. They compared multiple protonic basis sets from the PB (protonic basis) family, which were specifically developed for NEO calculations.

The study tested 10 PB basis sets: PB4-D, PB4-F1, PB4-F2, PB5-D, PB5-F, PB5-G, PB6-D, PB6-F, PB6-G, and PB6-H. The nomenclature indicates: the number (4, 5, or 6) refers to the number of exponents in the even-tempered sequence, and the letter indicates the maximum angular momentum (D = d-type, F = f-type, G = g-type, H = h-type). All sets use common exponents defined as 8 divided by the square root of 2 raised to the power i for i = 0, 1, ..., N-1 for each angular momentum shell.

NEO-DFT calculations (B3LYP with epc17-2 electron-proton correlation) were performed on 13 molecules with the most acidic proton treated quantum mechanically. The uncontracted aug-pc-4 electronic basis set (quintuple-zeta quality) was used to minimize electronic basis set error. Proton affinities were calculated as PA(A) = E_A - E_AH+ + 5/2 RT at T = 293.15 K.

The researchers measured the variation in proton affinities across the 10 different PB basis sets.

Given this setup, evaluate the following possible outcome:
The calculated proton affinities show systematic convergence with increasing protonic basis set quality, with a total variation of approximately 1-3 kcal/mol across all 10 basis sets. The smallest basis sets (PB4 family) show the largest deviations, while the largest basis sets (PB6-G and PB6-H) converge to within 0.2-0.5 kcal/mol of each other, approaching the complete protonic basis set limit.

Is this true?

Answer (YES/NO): NO